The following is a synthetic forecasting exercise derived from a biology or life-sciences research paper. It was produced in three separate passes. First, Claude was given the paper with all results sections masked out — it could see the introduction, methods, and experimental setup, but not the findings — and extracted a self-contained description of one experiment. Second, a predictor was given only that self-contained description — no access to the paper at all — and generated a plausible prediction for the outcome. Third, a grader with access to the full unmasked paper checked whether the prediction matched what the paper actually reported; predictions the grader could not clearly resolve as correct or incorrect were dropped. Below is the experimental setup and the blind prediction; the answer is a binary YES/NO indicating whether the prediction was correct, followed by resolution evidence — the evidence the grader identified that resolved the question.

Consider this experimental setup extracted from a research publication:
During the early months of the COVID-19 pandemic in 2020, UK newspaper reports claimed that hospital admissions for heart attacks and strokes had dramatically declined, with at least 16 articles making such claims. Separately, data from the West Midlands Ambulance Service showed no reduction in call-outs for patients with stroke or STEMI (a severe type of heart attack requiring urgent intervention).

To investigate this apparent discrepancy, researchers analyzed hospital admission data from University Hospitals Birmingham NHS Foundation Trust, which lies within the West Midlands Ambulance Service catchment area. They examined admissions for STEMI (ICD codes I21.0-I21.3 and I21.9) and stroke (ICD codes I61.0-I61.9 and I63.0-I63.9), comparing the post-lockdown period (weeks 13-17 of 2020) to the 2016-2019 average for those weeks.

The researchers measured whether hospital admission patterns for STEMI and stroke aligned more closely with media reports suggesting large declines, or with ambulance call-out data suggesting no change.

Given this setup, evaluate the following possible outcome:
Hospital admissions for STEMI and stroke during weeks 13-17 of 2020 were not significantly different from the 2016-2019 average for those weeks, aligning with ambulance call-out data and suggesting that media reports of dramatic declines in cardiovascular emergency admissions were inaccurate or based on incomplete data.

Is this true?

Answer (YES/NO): YES